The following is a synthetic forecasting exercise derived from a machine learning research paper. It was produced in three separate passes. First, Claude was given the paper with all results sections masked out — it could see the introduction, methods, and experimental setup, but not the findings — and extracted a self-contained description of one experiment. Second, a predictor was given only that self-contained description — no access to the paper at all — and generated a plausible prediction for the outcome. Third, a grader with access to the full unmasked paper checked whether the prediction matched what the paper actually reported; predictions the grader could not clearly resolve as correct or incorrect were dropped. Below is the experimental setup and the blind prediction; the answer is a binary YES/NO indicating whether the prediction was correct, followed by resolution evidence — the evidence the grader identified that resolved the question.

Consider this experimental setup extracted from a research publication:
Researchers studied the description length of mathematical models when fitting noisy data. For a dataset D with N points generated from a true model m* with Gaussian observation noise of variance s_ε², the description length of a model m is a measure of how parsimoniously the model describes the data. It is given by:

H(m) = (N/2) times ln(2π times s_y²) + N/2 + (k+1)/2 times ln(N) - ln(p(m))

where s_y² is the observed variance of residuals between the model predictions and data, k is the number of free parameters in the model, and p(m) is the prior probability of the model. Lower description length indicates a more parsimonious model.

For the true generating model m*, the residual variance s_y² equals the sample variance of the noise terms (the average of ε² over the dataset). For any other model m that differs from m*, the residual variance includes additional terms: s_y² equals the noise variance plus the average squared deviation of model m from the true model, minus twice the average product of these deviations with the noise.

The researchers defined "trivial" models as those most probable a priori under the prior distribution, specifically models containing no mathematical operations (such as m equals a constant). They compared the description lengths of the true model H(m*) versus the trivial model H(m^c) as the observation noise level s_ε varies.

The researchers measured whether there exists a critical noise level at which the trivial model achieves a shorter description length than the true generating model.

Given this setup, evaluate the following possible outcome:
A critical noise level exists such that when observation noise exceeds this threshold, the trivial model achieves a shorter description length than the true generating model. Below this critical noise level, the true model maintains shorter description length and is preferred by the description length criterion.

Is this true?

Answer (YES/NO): YES